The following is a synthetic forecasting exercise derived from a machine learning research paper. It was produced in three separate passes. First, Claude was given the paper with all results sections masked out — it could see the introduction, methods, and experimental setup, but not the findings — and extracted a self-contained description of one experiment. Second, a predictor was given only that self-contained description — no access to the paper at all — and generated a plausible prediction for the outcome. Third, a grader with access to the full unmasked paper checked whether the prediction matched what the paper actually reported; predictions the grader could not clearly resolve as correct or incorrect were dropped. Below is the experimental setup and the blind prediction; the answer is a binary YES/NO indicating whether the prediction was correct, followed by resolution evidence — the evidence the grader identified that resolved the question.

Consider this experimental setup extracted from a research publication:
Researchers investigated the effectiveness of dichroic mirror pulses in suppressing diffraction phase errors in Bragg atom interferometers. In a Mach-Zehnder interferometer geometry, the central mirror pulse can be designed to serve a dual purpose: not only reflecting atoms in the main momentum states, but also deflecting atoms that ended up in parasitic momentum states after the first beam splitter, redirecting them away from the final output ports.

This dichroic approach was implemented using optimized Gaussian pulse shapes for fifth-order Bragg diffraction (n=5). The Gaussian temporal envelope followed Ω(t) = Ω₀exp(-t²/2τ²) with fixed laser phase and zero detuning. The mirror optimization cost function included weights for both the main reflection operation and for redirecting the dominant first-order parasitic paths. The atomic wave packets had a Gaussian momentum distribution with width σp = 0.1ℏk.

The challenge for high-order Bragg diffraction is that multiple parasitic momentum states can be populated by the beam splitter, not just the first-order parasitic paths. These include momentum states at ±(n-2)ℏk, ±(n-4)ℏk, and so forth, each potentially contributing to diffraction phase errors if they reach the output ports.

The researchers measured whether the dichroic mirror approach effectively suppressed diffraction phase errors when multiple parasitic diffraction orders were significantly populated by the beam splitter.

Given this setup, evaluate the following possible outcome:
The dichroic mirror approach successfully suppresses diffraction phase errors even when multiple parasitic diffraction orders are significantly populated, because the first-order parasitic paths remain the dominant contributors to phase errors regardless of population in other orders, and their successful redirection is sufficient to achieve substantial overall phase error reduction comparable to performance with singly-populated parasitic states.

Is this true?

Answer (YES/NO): NO